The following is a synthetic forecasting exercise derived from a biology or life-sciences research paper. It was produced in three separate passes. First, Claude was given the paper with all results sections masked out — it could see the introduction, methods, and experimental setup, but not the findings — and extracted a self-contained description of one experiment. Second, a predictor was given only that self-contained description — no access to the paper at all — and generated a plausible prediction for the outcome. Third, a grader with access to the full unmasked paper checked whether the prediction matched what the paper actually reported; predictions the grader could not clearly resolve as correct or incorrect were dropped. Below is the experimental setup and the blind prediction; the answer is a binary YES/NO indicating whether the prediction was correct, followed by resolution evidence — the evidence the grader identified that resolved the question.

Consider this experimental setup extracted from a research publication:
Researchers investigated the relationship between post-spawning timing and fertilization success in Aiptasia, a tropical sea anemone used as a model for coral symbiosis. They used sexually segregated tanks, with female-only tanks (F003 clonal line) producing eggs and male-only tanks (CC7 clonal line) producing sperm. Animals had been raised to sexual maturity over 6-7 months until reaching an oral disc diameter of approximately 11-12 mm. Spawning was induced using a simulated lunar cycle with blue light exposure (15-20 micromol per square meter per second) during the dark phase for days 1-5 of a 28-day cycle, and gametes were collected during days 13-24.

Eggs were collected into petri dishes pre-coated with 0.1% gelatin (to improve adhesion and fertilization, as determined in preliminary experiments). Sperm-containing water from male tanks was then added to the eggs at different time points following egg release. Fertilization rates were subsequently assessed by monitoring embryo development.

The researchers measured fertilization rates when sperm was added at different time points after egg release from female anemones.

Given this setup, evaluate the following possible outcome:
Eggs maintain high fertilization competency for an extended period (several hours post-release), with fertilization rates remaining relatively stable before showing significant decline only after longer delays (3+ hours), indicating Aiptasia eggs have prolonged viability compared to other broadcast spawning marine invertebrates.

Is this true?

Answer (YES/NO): NO